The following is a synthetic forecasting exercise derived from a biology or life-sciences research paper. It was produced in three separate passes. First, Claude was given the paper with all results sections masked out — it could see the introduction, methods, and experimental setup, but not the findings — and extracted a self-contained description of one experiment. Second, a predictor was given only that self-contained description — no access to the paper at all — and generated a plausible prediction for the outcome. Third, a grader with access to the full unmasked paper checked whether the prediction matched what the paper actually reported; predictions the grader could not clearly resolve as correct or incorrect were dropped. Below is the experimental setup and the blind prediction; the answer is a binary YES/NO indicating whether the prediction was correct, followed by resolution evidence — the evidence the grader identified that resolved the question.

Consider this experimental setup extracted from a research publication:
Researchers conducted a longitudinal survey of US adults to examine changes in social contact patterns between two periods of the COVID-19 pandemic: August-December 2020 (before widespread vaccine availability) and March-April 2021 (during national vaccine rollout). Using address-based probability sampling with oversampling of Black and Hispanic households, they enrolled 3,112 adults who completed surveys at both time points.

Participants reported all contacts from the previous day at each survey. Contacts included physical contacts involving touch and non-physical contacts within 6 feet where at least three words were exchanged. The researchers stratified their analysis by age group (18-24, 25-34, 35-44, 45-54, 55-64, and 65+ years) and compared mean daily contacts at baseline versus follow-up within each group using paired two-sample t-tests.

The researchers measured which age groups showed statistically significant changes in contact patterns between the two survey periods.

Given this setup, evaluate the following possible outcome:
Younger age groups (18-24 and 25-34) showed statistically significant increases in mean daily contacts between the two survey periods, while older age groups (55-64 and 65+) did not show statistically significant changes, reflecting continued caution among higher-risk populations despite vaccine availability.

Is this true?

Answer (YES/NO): NO